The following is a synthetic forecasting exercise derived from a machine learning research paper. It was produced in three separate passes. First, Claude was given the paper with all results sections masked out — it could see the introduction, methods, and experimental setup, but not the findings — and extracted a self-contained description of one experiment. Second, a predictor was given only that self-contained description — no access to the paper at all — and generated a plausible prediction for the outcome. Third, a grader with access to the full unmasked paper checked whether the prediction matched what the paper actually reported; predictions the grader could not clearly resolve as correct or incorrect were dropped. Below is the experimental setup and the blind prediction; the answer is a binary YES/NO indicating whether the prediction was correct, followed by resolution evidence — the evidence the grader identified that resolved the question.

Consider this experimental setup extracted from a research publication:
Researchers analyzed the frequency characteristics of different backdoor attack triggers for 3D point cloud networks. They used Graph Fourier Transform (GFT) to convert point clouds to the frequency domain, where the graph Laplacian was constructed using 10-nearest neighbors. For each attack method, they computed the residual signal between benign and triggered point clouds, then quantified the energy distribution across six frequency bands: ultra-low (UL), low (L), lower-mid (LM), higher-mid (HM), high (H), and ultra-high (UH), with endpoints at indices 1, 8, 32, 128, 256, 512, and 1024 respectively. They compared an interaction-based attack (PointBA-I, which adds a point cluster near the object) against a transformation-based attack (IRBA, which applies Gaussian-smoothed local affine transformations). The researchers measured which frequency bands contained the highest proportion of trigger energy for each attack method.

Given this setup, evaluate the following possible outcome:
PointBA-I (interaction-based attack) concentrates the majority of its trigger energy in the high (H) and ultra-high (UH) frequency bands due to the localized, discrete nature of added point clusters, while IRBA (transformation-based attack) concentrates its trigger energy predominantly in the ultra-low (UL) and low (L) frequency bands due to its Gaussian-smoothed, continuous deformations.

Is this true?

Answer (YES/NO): NO